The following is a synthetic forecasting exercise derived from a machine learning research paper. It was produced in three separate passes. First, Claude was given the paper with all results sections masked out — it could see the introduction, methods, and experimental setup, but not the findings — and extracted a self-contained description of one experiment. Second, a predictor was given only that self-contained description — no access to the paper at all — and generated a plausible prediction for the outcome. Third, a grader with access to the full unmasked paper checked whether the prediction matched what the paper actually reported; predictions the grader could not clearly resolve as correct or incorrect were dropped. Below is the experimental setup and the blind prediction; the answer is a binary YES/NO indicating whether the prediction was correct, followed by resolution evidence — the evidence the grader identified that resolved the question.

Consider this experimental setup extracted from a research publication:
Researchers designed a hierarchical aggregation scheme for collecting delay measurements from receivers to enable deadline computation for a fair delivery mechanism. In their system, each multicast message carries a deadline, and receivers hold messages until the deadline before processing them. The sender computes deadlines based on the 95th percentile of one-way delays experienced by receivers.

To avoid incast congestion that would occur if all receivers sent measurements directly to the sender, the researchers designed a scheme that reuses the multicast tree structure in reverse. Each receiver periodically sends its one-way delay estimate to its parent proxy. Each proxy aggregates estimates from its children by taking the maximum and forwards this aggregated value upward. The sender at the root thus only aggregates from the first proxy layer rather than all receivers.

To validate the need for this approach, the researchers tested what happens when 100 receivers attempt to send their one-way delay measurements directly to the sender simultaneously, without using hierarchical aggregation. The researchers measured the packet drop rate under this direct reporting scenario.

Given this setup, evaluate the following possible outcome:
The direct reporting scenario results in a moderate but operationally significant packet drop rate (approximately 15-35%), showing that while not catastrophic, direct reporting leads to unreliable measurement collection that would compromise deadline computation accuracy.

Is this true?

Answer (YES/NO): YES